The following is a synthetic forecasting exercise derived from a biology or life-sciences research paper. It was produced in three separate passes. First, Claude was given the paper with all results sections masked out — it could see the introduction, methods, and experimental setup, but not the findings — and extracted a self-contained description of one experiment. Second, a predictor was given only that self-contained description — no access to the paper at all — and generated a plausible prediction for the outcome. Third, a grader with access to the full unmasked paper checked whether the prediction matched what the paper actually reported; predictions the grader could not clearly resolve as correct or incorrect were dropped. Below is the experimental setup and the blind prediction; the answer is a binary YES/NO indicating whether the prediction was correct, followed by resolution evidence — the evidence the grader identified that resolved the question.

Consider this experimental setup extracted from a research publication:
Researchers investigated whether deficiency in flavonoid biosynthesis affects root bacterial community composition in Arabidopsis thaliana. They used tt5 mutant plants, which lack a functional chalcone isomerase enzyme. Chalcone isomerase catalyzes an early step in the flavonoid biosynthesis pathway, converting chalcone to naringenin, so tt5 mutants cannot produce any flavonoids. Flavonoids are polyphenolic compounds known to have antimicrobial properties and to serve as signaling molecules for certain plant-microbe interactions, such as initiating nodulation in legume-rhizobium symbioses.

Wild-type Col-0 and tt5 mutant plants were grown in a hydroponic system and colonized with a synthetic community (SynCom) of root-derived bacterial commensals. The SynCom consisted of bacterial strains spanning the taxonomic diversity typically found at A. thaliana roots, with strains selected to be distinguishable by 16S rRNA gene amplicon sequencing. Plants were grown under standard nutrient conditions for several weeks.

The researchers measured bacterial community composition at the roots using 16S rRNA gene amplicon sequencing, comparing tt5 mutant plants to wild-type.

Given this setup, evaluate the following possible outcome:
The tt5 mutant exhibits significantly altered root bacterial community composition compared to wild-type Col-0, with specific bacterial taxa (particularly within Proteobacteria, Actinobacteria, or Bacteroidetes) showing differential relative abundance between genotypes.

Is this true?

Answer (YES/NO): NO